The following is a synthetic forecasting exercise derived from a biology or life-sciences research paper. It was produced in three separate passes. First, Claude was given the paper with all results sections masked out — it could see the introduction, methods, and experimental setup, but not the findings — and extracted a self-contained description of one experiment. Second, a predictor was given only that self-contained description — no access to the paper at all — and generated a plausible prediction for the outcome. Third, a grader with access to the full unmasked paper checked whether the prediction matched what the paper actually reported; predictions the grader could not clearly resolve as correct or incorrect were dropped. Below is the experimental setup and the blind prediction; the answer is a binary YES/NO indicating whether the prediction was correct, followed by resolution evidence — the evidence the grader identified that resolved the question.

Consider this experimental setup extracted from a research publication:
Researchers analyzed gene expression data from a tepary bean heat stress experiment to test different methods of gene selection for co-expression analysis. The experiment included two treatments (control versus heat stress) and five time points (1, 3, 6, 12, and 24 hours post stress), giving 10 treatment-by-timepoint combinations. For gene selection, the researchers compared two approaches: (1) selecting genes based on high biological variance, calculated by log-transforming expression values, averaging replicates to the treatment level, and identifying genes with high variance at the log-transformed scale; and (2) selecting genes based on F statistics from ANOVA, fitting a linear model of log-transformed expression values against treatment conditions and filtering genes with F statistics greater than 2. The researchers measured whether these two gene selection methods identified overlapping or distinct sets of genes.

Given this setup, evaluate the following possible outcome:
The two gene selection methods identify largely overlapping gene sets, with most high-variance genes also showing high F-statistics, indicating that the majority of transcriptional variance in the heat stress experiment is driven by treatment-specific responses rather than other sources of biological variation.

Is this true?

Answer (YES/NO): NO